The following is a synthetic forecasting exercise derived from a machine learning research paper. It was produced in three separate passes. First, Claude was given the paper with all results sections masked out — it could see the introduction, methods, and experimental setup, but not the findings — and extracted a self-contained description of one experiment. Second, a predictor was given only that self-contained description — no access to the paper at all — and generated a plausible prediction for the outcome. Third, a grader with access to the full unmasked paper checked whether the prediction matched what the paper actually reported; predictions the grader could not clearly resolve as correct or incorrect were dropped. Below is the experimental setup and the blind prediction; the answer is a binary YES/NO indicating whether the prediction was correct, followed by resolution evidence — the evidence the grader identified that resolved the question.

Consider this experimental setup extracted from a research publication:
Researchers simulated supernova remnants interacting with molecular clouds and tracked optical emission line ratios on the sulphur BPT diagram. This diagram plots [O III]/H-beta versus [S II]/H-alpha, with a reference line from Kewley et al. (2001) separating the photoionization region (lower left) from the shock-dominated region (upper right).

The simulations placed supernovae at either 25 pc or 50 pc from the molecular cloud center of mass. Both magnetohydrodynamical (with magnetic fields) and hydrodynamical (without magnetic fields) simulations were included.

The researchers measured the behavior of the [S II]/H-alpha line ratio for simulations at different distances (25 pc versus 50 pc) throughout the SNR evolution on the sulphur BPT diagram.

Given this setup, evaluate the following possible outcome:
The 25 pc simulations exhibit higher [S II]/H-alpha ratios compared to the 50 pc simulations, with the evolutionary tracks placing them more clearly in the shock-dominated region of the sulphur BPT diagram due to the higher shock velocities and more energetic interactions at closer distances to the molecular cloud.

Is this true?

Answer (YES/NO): NO